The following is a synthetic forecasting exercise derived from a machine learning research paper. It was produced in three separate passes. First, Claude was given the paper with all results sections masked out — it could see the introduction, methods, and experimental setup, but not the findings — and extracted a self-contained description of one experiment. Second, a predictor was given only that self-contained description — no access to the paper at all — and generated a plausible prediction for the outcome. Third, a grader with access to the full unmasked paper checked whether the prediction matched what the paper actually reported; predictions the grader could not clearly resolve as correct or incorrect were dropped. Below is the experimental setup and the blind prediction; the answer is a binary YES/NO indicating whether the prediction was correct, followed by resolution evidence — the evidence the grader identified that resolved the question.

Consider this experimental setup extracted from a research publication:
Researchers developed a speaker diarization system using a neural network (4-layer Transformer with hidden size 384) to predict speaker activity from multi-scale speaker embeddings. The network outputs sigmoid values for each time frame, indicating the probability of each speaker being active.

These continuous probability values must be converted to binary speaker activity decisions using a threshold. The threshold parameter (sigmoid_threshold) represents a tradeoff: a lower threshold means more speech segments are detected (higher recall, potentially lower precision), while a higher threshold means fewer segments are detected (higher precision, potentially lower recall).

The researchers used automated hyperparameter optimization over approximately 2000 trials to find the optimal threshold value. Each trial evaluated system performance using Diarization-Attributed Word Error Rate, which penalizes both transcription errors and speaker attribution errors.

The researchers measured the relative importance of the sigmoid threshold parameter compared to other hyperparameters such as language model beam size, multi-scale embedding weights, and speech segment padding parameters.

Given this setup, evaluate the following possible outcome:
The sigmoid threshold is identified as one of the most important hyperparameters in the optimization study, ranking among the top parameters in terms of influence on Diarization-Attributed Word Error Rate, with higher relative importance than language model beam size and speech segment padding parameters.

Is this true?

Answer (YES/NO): NO